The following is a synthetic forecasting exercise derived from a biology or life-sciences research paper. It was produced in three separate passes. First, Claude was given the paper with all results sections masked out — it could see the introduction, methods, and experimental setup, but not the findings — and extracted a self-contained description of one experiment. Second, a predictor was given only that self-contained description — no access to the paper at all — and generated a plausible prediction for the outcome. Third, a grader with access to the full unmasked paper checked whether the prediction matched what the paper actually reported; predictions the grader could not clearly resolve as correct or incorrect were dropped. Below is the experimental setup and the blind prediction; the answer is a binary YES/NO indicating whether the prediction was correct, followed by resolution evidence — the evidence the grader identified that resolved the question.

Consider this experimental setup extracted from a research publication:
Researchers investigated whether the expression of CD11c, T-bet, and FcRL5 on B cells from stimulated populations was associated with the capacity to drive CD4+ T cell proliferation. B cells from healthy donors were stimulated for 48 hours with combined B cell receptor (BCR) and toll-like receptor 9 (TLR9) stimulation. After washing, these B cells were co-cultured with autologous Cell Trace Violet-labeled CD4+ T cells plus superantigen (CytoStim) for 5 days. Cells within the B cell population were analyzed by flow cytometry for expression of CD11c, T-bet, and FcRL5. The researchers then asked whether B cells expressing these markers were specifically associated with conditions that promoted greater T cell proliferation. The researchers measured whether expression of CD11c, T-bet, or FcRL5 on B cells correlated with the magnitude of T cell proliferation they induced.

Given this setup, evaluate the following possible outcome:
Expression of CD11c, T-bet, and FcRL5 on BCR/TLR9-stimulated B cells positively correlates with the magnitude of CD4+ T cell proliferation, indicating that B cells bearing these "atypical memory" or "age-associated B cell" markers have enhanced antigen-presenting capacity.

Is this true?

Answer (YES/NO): NO